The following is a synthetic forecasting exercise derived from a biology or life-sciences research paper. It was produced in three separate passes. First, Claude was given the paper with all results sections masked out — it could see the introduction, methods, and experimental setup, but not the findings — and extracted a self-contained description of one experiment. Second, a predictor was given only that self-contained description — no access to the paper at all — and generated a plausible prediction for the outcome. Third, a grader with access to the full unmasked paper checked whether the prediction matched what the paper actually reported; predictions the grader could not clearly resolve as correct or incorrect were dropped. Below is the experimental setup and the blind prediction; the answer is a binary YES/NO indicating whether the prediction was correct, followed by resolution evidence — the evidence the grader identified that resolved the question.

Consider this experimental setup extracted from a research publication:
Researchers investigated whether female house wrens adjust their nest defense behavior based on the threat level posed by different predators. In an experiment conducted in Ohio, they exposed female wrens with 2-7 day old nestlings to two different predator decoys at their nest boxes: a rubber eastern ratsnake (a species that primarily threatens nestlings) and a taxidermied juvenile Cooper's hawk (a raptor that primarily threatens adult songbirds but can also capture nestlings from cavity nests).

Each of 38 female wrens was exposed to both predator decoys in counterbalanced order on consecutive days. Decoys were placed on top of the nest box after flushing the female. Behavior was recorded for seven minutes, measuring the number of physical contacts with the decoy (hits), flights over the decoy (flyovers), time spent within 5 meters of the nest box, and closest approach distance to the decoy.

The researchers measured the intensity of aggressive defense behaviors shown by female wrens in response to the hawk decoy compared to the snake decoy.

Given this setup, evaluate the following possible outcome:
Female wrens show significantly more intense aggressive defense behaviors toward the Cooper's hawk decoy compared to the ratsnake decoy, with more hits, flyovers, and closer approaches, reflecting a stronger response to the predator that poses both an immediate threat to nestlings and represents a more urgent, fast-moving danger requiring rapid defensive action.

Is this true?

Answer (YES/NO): NO